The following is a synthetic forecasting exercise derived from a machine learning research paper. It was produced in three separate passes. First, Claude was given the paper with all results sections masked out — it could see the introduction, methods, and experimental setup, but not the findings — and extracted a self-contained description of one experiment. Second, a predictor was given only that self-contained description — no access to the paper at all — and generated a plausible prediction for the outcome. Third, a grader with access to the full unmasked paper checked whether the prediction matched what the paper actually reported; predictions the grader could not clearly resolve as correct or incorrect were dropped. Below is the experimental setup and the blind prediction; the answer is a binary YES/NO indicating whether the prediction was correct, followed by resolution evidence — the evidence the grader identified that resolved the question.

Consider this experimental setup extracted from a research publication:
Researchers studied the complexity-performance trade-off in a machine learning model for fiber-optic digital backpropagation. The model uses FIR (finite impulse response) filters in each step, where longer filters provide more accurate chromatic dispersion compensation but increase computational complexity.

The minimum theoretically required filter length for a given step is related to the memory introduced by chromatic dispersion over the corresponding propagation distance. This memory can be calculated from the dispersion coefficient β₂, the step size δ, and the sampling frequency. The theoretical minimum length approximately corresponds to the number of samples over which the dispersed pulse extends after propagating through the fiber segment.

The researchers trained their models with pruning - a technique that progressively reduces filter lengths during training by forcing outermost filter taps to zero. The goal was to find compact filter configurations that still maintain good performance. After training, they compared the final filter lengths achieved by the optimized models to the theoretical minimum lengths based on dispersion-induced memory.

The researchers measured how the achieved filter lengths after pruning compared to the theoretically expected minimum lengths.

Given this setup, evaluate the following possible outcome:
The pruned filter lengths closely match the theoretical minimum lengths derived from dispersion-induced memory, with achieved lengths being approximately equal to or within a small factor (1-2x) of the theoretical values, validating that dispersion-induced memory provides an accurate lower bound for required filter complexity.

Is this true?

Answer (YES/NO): YES